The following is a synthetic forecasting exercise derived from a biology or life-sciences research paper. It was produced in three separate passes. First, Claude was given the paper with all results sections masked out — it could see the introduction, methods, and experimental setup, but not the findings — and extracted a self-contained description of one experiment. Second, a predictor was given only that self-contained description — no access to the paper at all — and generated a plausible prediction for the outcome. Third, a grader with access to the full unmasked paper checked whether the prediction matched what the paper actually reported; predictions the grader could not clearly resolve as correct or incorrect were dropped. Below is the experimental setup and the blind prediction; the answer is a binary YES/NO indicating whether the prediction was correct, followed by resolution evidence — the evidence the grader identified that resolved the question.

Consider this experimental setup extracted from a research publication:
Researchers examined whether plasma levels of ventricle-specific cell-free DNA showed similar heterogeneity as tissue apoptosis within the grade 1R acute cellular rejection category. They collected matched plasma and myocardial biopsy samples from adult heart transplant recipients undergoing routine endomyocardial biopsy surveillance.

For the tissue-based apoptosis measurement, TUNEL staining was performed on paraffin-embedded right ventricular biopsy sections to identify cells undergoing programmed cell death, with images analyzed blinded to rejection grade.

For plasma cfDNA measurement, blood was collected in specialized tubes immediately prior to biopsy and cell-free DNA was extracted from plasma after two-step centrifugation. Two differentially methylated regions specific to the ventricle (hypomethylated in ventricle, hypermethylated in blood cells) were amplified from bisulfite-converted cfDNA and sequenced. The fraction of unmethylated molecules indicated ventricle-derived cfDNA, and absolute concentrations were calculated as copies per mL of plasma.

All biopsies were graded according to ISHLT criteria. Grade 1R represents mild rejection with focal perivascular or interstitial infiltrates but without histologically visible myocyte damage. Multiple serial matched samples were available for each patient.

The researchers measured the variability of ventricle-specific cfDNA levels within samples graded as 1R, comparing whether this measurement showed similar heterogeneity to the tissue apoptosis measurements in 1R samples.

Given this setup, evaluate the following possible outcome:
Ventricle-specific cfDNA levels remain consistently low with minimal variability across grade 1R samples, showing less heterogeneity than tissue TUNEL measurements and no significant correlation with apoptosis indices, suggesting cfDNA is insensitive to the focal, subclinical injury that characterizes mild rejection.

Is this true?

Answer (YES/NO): NO